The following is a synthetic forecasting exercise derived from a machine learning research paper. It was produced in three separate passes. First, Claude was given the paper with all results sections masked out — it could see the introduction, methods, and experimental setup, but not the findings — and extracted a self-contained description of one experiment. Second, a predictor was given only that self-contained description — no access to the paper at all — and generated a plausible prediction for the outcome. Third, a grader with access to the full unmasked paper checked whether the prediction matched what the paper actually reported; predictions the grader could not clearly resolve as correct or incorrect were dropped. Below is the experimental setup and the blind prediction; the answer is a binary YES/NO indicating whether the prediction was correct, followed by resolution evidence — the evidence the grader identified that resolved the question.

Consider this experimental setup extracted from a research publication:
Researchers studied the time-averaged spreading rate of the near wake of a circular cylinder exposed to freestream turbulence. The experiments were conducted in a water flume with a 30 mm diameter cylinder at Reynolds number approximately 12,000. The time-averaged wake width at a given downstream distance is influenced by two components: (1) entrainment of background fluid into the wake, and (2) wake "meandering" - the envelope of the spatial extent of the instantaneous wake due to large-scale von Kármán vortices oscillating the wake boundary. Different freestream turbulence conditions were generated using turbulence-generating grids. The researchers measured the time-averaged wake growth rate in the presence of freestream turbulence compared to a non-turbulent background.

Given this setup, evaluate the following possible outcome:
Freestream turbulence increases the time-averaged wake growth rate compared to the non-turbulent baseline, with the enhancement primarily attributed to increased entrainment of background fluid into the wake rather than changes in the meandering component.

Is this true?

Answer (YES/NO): NO